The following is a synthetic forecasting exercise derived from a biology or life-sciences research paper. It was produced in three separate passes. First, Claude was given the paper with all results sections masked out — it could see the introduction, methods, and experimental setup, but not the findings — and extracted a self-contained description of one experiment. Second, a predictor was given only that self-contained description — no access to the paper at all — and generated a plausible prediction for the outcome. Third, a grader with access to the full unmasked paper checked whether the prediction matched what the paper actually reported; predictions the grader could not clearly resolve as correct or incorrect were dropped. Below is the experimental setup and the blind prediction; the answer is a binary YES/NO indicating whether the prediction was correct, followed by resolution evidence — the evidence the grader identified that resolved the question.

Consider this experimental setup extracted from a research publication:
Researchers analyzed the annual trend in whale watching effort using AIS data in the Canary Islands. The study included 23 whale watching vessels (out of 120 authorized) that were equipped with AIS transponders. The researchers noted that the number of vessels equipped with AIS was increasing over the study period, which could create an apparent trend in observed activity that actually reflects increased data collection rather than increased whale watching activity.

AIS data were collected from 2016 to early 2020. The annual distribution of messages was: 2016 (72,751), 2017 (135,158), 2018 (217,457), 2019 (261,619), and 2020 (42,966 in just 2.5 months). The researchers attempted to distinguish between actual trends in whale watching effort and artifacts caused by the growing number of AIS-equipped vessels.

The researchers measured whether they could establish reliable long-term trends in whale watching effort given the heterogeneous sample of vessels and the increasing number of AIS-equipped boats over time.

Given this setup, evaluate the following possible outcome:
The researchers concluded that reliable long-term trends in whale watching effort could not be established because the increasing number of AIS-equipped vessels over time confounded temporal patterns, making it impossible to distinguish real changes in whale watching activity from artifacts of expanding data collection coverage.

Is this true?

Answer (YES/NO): NO